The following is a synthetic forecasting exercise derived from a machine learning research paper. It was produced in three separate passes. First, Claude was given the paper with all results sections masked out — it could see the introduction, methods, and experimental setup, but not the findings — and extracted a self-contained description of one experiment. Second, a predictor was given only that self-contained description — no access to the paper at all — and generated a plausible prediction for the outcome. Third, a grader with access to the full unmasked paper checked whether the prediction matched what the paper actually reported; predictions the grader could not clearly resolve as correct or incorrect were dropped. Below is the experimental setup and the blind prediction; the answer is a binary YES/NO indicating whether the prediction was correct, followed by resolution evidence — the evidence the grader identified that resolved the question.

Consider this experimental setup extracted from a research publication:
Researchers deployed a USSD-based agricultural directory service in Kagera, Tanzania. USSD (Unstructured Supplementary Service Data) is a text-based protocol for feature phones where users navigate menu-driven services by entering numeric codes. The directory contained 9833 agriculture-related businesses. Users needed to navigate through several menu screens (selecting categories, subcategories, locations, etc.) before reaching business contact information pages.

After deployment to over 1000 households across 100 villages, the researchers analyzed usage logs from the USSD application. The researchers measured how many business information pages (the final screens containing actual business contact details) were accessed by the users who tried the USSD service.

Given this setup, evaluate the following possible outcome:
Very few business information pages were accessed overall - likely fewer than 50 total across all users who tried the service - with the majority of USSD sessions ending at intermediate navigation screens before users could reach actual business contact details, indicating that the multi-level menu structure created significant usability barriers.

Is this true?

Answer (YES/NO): NO